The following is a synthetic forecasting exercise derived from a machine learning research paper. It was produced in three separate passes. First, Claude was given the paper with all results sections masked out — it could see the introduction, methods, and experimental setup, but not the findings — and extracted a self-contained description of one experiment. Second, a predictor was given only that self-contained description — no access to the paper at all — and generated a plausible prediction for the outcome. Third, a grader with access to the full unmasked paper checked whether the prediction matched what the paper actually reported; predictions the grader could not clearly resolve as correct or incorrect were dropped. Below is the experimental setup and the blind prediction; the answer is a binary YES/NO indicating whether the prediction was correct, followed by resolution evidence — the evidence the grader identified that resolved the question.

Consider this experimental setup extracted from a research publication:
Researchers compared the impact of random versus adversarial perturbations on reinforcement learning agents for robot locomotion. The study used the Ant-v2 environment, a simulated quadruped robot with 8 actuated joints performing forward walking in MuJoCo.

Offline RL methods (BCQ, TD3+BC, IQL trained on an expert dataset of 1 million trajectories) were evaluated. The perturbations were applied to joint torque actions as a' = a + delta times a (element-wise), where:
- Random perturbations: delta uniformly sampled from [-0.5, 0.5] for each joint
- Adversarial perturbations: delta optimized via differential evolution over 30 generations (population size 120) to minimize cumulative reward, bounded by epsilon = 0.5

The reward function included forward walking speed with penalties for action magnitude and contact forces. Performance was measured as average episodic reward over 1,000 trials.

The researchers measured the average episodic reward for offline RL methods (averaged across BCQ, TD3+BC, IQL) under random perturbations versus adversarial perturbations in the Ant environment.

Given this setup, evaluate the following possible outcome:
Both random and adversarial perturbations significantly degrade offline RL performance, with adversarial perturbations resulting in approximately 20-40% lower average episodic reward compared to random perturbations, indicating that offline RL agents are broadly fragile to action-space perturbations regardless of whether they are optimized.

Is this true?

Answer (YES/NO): NO